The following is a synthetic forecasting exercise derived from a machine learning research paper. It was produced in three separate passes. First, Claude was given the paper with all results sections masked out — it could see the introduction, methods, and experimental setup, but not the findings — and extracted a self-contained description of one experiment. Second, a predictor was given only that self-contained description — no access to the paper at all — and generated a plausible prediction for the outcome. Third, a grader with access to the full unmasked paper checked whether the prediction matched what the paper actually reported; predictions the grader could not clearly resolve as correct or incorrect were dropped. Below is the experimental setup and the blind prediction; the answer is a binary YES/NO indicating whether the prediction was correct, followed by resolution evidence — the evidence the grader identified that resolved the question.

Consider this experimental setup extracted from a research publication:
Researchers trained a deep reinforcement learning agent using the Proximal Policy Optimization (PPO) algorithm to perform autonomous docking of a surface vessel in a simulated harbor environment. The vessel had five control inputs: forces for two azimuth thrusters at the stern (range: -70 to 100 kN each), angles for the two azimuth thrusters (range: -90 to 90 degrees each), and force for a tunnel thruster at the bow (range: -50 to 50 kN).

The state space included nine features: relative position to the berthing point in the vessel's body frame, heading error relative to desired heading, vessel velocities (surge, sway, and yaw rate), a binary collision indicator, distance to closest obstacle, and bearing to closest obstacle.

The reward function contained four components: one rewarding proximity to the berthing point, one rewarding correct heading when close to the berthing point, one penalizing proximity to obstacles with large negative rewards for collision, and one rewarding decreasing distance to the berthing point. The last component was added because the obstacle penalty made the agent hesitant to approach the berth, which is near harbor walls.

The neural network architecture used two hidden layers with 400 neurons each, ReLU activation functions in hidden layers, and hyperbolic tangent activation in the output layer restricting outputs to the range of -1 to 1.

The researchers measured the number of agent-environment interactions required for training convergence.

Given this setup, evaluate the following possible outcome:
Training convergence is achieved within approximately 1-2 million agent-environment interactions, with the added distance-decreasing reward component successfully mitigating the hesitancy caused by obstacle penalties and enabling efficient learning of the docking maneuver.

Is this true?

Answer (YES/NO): NO